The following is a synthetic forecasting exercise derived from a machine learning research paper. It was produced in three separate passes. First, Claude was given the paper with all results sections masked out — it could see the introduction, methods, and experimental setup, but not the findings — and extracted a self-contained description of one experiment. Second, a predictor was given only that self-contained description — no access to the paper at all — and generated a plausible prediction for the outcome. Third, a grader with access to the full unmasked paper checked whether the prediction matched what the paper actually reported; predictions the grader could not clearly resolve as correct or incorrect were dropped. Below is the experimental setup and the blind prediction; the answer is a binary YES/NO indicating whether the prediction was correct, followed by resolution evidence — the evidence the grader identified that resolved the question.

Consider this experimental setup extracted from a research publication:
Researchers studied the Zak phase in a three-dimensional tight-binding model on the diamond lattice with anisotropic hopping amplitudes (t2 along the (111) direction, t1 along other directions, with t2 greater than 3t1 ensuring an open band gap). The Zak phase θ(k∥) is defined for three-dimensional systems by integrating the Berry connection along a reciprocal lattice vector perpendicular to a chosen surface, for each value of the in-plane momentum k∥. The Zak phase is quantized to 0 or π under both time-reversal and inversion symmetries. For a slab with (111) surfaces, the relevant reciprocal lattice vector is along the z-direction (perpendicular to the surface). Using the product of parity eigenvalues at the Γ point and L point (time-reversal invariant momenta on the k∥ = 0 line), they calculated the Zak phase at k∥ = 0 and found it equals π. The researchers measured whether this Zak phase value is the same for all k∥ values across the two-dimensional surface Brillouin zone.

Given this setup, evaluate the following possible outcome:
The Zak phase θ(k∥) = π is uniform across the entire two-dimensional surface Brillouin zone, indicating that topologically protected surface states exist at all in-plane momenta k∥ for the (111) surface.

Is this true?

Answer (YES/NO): YES